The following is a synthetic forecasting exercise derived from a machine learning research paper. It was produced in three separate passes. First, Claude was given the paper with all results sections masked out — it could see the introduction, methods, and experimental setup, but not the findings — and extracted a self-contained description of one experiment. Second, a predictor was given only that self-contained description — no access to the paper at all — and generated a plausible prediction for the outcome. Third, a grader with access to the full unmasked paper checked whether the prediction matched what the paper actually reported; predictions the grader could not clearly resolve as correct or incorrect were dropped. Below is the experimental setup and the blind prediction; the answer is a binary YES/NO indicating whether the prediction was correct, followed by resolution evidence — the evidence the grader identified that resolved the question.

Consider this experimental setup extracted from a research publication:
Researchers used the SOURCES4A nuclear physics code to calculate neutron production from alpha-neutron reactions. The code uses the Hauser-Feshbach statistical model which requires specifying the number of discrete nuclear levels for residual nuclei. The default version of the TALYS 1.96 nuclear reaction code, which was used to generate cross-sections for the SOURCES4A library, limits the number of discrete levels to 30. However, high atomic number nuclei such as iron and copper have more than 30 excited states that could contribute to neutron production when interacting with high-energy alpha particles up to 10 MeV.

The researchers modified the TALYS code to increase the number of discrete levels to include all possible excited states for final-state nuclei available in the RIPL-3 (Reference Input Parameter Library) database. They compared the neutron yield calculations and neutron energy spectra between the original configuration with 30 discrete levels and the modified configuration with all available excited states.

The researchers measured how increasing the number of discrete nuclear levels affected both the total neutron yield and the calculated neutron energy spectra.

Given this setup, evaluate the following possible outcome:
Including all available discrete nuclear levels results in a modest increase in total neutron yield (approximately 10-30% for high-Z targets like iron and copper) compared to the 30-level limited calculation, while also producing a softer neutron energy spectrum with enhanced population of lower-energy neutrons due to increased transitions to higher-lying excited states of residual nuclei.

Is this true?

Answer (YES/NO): NO